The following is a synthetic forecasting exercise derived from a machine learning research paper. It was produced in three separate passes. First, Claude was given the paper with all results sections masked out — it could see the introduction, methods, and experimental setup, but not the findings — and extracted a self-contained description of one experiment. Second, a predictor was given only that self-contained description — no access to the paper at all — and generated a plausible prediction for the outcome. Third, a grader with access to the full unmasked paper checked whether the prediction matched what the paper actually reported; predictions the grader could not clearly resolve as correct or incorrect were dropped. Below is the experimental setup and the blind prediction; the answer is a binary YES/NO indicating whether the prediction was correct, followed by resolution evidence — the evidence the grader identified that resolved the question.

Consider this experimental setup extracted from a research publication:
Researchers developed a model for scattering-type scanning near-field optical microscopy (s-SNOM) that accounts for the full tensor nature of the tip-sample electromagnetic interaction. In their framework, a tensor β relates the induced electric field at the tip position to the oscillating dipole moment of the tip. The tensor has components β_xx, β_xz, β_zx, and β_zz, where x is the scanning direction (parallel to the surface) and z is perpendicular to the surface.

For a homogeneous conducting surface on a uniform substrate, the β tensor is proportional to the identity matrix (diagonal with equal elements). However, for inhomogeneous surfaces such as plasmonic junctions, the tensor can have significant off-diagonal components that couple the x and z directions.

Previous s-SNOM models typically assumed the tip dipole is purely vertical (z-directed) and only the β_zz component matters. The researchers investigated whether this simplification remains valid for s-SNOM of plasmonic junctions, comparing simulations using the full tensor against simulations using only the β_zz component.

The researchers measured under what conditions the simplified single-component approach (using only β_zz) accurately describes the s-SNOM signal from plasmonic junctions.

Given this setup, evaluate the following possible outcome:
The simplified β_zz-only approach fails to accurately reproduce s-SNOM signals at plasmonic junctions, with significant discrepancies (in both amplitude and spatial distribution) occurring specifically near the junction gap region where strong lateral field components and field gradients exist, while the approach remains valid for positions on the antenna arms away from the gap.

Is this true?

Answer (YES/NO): NO